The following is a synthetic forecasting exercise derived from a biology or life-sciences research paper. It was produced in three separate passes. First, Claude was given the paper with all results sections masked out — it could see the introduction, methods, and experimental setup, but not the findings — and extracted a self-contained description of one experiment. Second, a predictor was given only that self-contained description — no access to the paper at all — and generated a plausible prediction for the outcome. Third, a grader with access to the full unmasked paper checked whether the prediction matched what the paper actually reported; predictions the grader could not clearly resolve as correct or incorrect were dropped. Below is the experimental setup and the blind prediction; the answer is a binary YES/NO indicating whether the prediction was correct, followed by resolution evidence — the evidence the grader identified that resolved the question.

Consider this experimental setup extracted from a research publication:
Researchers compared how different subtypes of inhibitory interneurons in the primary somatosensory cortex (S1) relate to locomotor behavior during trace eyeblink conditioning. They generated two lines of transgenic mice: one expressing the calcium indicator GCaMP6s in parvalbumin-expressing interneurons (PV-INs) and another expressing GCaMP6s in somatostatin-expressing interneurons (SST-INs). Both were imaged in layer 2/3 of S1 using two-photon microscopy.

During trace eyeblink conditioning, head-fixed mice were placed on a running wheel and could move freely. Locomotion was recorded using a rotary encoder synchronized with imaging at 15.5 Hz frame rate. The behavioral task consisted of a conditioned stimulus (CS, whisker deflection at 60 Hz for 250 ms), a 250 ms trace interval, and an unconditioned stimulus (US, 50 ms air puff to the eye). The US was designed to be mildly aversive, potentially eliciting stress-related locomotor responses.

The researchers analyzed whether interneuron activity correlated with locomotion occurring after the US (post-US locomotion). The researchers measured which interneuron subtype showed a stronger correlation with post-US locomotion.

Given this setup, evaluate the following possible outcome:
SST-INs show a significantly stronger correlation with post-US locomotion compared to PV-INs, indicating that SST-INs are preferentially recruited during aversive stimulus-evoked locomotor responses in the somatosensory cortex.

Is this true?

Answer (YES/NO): NO